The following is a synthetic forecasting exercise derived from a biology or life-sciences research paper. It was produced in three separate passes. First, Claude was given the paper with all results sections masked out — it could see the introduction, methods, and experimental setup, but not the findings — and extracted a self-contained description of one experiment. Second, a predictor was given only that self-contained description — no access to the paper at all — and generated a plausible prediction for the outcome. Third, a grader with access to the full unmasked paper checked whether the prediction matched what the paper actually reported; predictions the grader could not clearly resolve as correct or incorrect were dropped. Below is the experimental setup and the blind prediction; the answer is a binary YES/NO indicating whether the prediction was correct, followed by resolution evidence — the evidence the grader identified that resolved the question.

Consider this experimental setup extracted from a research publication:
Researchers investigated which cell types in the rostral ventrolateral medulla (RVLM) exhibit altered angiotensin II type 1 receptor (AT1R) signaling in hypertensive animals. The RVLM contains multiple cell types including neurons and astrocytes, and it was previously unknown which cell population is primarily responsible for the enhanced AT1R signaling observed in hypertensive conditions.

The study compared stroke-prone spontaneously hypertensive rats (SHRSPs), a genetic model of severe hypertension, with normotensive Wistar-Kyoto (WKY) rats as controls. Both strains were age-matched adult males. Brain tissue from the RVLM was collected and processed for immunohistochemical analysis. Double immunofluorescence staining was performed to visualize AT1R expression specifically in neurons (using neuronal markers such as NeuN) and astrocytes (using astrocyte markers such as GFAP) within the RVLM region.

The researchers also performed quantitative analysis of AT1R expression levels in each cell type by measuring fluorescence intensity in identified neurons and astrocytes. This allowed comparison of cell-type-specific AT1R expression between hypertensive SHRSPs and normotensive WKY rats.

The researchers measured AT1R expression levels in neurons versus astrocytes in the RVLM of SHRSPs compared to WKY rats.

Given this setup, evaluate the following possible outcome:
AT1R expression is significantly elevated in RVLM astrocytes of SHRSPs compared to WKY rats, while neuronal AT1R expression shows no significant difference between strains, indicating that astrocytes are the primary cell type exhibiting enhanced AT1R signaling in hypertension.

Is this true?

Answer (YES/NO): YES